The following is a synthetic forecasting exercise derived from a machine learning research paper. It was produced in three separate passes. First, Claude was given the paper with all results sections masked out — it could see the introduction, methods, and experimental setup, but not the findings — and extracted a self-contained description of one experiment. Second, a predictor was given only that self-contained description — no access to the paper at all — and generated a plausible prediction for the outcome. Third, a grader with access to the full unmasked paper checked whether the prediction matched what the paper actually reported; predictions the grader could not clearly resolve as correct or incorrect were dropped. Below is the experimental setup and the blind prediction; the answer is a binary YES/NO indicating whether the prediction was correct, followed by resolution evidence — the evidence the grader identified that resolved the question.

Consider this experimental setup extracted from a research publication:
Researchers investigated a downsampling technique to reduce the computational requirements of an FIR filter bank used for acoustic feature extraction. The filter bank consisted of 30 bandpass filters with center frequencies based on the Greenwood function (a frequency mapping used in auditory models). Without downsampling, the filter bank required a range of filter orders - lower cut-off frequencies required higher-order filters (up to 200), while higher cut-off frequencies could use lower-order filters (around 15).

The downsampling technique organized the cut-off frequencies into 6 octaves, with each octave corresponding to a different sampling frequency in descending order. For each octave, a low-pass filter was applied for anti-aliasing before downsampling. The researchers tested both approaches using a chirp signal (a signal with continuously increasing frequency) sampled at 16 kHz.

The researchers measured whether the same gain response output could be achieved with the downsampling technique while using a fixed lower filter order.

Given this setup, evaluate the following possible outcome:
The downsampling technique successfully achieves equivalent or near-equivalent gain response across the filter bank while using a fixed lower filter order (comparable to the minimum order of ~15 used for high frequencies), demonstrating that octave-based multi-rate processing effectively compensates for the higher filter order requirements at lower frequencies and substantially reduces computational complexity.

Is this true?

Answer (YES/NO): YES